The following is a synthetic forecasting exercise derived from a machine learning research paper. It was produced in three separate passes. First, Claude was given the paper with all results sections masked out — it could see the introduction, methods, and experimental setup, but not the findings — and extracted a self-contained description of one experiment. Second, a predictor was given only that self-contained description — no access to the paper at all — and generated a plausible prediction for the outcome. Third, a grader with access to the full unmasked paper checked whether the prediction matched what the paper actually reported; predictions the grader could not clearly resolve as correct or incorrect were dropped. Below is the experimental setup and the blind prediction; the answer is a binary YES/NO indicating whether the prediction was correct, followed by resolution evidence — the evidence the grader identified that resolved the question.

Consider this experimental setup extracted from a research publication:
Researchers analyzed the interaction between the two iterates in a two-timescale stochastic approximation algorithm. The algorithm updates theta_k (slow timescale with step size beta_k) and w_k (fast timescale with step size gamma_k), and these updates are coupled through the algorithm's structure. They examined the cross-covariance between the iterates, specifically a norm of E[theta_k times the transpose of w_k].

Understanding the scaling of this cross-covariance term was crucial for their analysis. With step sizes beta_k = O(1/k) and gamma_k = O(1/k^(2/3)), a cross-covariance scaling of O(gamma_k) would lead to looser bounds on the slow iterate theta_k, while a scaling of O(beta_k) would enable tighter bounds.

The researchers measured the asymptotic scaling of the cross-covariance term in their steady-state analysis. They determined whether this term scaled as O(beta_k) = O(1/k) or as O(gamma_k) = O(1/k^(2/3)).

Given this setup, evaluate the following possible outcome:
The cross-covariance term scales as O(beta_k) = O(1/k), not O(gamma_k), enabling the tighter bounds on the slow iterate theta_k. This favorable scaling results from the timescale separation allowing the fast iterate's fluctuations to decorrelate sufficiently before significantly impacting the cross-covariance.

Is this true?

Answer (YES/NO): YES